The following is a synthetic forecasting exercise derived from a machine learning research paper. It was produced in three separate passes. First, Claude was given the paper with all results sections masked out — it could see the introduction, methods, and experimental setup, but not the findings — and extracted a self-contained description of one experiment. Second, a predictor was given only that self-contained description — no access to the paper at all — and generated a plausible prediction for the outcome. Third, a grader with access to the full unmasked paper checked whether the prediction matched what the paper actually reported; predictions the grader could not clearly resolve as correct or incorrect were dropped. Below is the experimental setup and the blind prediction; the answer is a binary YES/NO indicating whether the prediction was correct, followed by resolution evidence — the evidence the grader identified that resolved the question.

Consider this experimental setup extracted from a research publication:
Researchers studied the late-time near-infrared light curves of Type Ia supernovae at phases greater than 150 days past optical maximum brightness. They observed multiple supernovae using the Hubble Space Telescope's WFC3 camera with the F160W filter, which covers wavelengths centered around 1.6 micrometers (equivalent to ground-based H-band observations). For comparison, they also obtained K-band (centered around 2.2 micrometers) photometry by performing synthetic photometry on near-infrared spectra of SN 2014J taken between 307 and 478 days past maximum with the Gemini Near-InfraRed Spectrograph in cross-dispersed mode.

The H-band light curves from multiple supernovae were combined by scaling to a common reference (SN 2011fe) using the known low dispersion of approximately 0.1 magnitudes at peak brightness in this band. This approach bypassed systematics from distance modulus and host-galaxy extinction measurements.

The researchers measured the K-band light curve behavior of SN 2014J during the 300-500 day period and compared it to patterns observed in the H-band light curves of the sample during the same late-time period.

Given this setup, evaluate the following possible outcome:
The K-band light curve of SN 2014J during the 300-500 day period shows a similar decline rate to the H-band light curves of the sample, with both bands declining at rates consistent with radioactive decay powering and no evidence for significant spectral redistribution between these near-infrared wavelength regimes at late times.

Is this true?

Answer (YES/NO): NO